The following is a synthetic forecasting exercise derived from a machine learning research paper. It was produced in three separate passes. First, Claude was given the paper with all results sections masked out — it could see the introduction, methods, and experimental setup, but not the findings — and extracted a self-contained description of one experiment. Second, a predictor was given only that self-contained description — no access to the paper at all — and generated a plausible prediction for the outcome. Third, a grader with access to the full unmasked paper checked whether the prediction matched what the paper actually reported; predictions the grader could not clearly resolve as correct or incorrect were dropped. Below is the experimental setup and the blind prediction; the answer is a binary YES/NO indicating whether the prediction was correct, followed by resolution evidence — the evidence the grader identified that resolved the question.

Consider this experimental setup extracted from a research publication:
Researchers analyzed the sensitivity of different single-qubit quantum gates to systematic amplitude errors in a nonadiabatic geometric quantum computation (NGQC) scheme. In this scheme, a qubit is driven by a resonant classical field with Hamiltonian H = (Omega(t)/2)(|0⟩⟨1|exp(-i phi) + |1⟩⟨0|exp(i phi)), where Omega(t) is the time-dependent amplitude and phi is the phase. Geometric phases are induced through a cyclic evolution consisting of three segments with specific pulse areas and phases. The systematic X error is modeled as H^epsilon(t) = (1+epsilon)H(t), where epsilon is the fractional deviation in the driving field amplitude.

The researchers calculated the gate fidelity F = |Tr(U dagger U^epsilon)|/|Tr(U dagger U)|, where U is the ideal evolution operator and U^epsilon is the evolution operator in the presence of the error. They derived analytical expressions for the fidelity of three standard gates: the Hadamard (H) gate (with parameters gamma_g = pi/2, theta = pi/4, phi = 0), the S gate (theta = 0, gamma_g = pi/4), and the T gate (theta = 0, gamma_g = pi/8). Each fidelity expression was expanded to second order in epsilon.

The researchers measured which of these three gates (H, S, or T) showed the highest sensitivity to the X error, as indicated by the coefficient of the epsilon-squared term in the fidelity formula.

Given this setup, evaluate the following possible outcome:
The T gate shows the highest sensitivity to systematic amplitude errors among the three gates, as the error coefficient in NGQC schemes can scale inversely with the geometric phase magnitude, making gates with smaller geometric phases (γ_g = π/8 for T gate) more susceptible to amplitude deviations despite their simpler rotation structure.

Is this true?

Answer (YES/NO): YES